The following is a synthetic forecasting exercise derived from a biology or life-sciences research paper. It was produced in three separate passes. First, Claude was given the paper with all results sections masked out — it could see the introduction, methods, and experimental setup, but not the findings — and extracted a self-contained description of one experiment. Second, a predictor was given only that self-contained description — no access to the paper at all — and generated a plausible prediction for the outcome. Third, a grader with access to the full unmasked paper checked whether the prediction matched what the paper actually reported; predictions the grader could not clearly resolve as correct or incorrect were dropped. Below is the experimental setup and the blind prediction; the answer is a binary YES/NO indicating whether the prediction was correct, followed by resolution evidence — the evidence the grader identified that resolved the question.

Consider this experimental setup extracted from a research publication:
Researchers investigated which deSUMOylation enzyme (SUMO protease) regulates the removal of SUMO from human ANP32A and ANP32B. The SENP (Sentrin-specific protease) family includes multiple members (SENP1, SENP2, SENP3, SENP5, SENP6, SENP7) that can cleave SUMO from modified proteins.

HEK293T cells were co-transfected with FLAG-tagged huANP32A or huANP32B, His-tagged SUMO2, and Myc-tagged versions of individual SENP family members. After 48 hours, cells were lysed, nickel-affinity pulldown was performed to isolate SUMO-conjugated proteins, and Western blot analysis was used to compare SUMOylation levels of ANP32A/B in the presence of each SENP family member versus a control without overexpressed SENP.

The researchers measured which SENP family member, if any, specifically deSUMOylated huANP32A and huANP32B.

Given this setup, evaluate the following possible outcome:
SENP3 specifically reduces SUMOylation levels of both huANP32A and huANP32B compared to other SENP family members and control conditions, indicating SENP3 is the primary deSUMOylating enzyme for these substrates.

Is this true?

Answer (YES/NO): NO